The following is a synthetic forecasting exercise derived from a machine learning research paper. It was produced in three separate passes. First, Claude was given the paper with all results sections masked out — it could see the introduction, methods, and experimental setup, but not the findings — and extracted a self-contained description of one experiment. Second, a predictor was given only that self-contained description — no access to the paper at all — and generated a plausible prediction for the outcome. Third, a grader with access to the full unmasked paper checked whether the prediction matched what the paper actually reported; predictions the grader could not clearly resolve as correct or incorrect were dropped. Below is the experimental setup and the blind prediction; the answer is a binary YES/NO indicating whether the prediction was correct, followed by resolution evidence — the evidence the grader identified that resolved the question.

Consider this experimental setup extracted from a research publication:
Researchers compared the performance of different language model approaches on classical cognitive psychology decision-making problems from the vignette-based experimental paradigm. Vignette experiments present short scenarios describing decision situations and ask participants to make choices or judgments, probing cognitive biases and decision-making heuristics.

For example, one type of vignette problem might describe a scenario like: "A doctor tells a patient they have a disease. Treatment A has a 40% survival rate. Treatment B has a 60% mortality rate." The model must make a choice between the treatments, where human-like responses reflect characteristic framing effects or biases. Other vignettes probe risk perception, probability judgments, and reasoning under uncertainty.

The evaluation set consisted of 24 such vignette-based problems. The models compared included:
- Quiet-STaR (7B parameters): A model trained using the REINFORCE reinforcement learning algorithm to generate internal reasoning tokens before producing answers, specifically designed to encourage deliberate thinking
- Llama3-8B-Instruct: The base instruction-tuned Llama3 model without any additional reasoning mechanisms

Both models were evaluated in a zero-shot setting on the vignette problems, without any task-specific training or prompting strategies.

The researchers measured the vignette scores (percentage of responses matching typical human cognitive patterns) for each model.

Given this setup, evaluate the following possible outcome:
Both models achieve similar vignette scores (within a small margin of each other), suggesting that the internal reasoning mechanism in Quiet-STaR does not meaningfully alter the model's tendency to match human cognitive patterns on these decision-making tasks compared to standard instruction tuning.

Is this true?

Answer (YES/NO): NO